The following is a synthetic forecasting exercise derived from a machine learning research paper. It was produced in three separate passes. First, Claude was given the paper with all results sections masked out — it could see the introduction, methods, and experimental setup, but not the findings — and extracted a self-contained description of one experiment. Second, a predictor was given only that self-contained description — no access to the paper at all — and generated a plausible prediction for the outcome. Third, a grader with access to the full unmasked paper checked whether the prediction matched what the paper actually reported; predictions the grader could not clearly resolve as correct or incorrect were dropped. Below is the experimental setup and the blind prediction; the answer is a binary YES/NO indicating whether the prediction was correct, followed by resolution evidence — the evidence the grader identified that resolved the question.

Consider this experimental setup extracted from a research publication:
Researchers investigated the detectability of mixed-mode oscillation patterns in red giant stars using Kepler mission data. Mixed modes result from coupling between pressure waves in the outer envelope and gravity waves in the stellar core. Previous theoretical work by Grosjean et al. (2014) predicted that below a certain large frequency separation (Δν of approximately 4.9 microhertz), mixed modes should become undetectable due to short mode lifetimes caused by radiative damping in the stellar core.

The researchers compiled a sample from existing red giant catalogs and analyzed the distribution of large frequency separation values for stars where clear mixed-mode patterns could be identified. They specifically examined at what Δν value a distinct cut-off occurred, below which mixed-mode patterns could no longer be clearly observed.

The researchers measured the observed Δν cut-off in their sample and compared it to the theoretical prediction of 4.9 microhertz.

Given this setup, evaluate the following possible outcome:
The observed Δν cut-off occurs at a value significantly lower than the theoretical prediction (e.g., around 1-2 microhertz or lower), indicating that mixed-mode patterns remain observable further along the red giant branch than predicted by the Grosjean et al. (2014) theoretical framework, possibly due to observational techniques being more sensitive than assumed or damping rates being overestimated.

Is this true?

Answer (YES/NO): NO